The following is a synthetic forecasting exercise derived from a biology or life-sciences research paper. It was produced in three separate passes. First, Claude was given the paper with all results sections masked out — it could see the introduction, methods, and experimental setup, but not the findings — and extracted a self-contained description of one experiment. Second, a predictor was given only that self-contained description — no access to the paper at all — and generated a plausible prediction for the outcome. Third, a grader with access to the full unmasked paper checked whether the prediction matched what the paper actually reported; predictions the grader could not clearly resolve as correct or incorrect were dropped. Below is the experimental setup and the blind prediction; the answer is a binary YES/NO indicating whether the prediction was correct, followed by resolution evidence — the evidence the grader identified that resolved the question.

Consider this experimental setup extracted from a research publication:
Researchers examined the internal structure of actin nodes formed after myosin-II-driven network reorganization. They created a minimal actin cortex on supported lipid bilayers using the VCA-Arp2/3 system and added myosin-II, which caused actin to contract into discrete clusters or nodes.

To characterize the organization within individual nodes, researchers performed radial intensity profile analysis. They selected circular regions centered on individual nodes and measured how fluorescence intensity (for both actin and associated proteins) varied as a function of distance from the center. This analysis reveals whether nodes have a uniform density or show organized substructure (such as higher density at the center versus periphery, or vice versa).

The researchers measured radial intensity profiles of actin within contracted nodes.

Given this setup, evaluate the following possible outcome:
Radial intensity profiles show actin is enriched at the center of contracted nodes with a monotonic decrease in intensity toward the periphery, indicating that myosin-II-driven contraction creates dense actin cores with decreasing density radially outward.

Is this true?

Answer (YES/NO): NO